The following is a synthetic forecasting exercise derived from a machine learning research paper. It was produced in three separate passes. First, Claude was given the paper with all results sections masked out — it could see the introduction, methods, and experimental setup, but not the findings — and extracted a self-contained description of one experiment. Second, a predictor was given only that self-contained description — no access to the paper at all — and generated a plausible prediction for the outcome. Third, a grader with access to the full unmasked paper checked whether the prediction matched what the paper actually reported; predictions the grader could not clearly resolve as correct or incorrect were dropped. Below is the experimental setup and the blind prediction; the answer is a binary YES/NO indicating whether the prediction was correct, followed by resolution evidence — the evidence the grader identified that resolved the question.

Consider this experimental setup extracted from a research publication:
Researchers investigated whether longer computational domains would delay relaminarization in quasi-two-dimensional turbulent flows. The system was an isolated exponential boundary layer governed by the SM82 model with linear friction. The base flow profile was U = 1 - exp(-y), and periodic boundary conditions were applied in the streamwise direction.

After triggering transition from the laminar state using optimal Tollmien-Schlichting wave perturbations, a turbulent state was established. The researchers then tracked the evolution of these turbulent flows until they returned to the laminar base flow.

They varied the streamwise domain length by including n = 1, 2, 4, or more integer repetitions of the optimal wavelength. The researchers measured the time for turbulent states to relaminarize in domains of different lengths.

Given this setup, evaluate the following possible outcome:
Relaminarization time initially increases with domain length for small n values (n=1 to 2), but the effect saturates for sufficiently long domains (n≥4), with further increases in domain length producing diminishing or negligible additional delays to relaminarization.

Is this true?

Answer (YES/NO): NO